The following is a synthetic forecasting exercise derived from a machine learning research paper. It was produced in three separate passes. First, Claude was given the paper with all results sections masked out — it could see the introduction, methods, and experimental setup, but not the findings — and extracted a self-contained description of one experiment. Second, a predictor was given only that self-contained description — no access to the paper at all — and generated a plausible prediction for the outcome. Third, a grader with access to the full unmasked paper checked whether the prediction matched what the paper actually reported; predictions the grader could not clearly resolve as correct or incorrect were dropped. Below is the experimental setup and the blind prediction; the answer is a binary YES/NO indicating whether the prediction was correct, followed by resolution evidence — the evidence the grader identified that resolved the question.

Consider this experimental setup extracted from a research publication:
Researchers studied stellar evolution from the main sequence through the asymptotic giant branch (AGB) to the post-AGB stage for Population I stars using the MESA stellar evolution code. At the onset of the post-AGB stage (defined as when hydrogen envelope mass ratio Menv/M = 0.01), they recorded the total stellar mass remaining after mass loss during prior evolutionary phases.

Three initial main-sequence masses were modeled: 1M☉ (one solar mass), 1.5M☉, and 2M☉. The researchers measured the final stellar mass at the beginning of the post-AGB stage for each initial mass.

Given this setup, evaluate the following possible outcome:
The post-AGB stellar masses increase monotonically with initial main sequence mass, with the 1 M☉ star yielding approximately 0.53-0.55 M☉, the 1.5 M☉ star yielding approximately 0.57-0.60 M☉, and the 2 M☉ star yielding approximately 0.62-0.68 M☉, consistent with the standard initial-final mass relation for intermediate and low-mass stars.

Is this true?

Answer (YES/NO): NO